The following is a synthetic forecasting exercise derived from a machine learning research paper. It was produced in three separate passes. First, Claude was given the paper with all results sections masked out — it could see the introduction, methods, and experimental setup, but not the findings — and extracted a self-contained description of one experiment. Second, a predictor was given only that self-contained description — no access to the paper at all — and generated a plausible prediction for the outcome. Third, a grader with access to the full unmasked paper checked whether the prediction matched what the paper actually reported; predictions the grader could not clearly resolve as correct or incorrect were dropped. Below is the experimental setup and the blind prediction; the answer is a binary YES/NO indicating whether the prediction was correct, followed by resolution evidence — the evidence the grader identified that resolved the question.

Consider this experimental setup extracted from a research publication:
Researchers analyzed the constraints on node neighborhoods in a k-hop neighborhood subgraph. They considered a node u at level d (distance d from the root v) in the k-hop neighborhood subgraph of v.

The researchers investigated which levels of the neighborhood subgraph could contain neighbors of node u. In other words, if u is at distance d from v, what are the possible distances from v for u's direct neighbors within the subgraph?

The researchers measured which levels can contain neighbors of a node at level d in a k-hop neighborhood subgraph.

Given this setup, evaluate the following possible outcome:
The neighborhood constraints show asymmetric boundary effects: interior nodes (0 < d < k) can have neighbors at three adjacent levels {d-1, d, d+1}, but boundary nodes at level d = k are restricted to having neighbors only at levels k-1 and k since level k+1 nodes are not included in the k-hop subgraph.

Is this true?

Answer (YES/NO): YES